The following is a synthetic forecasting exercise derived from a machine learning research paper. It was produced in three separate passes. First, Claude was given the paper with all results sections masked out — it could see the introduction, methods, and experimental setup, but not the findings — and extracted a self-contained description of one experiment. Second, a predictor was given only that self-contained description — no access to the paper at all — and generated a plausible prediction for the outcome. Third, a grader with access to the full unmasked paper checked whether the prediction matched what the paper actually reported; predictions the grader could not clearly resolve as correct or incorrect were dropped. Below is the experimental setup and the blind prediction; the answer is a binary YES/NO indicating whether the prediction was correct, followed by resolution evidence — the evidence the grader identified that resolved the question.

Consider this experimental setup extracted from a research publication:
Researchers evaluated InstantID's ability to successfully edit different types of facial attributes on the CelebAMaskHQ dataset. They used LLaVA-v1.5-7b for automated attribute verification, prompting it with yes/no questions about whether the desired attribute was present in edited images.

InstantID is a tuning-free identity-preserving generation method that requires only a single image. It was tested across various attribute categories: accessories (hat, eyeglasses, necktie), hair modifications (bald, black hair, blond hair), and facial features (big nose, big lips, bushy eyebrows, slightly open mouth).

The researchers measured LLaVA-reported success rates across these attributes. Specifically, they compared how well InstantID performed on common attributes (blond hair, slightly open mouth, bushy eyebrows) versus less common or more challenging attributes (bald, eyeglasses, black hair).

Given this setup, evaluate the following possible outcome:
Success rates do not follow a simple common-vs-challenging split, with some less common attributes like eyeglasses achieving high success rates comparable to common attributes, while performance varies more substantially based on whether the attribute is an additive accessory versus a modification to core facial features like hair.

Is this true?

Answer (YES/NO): NO